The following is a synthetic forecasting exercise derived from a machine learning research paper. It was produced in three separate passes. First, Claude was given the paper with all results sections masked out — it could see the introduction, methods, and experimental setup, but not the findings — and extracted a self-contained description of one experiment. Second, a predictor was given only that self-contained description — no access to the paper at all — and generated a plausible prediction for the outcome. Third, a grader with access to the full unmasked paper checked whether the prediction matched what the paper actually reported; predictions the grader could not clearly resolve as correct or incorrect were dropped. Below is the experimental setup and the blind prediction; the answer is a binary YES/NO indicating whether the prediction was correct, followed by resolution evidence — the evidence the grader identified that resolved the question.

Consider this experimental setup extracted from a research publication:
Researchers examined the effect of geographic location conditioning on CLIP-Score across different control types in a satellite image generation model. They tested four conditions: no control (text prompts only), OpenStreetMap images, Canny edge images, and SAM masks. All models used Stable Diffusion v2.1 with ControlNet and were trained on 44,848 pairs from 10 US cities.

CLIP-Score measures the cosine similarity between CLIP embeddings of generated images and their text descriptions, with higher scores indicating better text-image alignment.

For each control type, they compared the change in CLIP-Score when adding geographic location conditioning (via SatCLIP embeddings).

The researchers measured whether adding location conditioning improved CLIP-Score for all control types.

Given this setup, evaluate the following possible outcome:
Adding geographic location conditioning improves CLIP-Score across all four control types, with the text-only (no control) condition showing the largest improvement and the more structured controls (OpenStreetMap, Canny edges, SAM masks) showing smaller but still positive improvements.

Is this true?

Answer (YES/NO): NO